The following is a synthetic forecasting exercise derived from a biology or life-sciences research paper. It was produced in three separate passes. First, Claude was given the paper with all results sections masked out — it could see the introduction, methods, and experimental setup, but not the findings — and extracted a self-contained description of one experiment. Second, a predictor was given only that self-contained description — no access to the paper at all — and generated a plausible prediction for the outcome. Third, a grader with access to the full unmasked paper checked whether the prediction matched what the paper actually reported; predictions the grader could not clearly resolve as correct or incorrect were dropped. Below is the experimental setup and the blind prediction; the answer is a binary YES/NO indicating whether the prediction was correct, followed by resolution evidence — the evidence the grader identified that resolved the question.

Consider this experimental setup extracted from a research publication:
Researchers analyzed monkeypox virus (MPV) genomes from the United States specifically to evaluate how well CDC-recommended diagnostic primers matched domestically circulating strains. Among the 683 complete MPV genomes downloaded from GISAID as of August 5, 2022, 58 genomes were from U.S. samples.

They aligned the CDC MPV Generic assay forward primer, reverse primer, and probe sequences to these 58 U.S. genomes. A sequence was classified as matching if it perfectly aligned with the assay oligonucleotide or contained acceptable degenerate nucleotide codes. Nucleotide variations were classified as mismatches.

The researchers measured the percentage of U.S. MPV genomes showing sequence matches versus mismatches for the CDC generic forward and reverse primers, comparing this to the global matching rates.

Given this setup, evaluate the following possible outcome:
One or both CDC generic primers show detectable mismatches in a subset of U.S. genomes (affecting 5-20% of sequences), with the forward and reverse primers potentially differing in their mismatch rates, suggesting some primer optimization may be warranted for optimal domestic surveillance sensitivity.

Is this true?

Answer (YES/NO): NO